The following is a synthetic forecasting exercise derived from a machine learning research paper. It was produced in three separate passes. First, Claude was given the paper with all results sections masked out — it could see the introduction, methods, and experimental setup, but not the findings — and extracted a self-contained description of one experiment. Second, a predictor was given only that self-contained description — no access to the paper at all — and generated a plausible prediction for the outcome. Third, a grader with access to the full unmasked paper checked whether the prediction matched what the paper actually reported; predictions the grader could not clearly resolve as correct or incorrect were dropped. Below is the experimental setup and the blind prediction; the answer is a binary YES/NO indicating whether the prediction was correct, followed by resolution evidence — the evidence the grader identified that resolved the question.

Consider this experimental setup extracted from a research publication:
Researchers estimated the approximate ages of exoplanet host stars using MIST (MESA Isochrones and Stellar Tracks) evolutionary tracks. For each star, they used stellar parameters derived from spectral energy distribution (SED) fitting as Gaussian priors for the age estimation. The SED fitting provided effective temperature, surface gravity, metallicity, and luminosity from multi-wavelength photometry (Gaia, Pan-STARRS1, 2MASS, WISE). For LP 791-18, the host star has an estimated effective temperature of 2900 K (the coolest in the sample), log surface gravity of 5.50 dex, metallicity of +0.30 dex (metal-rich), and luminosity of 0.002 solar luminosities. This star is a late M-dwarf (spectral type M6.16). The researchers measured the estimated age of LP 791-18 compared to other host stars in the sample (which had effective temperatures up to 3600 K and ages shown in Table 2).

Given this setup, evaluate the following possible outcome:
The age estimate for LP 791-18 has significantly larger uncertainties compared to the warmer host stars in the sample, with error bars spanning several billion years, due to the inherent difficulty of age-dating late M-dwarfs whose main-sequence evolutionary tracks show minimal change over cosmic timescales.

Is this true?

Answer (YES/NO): NO